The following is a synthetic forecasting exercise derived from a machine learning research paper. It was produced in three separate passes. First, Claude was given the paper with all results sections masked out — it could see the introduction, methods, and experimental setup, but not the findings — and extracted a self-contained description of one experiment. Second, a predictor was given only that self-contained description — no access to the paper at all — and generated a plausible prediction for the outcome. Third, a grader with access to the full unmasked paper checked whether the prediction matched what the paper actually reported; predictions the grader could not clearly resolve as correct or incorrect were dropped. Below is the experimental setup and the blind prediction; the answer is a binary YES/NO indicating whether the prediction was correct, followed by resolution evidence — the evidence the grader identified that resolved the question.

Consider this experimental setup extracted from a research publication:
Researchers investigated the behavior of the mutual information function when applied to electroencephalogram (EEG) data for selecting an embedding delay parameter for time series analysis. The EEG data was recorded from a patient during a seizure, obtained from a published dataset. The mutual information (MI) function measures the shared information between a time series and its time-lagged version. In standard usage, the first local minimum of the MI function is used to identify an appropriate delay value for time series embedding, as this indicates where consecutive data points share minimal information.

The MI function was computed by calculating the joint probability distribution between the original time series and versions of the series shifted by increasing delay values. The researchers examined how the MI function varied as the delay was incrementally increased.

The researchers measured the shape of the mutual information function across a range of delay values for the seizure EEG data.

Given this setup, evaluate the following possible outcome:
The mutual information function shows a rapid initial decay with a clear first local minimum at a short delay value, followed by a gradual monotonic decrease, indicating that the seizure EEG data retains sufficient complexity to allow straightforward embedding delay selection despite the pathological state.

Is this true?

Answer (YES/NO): NO